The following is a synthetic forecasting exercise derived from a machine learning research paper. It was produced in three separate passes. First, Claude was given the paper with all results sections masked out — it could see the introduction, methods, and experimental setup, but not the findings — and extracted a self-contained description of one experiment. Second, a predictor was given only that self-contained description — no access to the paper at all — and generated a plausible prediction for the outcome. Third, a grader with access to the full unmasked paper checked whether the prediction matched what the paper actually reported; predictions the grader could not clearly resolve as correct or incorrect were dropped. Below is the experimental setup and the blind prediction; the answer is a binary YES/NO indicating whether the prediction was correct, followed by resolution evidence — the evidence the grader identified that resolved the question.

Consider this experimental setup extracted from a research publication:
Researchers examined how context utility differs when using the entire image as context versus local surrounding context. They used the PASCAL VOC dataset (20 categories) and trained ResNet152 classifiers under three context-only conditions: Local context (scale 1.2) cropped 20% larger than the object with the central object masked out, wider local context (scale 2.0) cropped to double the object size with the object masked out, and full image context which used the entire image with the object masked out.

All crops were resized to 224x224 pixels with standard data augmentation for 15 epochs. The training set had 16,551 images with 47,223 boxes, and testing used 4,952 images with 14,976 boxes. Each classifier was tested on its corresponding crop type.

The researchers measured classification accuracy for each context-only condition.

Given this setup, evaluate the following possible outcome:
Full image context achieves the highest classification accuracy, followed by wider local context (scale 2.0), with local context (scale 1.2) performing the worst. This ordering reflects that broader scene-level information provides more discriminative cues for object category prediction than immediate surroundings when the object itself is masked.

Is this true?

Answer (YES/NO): NO